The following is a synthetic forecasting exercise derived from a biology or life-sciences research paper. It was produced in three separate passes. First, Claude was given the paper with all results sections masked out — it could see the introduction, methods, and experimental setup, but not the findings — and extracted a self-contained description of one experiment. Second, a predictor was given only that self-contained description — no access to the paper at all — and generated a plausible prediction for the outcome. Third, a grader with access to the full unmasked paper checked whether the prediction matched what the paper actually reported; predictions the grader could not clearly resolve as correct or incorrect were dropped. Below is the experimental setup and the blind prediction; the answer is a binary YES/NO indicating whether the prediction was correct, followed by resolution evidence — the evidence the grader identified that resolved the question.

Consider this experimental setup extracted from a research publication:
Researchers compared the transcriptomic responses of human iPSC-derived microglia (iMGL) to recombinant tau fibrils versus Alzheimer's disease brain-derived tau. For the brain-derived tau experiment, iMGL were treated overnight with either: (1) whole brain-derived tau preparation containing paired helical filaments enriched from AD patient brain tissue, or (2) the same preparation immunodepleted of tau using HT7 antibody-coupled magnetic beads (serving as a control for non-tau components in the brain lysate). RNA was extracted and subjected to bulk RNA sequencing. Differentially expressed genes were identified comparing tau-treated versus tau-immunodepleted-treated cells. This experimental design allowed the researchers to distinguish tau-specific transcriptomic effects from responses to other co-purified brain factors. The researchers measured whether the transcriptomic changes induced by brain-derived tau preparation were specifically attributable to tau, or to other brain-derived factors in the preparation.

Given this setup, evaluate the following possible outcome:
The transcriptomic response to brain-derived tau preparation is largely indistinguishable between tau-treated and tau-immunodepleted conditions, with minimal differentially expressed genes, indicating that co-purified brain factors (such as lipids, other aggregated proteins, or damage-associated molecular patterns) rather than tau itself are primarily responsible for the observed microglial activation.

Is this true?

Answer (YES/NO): NO